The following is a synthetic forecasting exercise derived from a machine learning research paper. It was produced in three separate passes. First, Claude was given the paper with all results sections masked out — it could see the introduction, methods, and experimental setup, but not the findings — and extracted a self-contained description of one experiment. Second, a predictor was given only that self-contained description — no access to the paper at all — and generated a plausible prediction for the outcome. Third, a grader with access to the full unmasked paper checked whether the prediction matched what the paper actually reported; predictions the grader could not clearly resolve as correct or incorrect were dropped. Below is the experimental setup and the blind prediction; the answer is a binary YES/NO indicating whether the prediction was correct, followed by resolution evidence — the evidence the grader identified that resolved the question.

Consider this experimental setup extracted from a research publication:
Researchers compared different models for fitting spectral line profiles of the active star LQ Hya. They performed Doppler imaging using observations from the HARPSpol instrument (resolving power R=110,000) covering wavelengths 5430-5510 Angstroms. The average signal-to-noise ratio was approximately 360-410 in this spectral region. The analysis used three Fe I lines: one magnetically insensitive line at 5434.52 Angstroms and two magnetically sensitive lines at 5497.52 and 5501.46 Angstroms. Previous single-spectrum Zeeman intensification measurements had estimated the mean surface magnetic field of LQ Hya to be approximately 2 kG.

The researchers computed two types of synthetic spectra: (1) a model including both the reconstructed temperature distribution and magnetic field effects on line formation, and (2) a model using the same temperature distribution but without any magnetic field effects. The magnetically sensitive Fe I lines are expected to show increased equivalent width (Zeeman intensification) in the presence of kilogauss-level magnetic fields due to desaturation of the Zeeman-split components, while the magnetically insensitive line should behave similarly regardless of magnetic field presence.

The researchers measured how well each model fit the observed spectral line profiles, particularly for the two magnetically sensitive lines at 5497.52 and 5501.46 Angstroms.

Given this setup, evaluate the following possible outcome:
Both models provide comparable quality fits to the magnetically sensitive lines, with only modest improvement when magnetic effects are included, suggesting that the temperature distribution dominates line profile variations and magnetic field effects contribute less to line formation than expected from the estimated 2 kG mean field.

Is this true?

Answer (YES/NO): NO